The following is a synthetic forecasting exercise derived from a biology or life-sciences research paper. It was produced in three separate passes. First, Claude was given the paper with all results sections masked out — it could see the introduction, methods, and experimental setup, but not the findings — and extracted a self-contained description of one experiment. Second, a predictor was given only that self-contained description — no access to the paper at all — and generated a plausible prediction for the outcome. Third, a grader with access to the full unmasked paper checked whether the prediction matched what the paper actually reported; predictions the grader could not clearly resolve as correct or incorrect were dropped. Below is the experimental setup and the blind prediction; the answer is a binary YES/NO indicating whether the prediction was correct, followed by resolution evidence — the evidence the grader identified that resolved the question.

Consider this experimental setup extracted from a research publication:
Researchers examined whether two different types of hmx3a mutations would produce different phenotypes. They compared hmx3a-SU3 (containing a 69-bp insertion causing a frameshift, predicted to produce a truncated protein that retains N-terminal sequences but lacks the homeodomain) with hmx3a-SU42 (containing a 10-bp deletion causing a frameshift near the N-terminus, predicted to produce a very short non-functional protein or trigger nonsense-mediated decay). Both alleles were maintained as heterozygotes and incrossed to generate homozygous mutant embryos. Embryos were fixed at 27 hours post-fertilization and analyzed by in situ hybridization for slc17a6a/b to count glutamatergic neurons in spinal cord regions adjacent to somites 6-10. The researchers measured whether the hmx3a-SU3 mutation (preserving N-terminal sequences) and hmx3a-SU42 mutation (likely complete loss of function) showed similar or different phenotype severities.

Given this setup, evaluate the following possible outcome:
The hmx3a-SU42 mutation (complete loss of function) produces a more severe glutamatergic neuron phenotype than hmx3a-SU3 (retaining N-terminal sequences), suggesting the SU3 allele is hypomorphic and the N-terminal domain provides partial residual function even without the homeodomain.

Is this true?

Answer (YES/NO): NO